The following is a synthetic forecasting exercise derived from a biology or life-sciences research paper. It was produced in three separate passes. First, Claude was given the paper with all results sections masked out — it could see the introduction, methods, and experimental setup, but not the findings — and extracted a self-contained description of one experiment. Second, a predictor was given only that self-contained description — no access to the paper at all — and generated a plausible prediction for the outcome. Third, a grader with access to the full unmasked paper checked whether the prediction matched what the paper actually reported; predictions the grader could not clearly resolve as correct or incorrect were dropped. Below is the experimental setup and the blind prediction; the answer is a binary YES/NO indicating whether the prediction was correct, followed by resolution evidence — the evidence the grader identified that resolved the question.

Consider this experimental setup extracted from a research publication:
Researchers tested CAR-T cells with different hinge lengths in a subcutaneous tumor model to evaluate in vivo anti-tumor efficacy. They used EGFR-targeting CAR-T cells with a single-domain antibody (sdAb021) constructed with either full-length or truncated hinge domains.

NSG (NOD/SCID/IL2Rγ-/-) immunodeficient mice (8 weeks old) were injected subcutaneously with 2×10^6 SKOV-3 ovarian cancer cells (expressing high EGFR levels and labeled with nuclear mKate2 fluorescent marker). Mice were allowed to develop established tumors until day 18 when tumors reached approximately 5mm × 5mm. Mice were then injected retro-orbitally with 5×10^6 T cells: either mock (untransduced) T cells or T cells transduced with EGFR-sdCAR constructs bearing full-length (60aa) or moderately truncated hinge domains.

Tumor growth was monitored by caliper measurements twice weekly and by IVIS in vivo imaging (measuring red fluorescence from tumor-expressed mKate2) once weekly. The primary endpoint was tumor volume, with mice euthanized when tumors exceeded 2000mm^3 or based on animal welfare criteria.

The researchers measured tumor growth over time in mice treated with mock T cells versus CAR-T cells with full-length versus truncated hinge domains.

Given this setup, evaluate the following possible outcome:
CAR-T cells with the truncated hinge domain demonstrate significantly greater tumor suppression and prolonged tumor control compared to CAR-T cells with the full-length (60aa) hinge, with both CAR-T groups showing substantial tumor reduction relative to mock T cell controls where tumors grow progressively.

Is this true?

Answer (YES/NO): NO